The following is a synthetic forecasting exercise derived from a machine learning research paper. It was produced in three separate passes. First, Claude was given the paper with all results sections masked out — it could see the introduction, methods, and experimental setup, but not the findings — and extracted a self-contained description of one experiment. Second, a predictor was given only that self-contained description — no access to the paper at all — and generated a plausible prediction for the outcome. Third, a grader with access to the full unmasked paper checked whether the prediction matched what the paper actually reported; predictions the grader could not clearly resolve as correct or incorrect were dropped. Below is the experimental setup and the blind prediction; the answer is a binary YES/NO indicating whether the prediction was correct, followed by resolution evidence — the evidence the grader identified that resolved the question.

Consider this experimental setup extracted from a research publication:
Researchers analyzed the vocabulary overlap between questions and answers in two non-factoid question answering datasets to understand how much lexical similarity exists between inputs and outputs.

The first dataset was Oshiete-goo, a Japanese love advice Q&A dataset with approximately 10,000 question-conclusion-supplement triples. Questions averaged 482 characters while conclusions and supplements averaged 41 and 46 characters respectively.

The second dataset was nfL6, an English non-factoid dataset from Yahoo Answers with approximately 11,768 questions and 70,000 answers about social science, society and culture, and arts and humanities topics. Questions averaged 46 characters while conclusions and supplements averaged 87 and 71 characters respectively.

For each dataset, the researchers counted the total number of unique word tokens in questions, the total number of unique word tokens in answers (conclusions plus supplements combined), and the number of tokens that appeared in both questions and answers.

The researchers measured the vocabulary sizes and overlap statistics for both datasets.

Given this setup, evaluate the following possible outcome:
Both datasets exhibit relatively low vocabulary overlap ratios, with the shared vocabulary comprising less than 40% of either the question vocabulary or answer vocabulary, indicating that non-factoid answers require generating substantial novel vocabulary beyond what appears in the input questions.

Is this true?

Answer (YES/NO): NO